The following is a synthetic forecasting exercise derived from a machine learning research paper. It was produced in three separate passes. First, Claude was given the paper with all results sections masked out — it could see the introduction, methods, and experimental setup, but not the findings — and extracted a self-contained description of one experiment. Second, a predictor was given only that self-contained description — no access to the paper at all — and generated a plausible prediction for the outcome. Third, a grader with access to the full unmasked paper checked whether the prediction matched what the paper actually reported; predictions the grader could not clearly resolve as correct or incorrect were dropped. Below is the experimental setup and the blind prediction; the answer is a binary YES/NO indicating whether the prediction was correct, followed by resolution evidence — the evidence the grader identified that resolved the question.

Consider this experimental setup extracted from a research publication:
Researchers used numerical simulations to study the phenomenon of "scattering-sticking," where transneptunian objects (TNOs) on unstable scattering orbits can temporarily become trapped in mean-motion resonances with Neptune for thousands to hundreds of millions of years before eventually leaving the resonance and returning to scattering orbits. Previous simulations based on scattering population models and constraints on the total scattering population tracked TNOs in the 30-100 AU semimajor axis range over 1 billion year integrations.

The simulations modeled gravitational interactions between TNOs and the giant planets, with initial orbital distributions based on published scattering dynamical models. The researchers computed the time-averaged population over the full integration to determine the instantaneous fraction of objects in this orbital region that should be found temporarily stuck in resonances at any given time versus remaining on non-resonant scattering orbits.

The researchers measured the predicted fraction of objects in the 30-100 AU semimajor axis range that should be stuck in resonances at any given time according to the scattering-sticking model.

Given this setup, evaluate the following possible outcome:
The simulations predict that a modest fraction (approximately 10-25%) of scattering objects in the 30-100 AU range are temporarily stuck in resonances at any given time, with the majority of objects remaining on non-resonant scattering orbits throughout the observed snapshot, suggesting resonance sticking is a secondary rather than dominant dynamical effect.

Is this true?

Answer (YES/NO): NO